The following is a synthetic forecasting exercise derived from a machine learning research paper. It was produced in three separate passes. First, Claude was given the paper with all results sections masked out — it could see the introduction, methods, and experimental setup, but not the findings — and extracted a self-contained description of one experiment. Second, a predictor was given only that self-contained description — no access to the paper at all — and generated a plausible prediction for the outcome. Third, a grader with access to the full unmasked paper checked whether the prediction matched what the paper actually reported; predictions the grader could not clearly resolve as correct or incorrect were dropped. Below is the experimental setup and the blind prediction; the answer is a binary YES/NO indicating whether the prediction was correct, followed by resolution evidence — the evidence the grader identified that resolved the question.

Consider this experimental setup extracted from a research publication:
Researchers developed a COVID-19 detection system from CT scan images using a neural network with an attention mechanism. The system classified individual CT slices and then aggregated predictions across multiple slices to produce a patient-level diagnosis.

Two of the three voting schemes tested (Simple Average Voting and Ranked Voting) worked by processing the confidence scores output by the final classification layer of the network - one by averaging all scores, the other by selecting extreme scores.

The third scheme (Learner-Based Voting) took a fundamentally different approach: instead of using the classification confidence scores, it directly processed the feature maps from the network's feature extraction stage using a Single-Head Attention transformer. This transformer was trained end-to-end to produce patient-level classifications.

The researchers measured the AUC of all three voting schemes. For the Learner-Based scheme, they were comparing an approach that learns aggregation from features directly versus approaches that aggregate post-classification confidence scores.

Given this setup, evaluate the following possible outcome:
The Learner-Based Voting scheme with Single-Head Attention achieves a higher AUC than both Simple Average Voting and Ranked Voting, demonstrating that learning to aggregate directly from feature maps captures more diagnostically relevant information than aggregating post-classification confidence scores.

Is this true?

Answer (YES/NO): NO